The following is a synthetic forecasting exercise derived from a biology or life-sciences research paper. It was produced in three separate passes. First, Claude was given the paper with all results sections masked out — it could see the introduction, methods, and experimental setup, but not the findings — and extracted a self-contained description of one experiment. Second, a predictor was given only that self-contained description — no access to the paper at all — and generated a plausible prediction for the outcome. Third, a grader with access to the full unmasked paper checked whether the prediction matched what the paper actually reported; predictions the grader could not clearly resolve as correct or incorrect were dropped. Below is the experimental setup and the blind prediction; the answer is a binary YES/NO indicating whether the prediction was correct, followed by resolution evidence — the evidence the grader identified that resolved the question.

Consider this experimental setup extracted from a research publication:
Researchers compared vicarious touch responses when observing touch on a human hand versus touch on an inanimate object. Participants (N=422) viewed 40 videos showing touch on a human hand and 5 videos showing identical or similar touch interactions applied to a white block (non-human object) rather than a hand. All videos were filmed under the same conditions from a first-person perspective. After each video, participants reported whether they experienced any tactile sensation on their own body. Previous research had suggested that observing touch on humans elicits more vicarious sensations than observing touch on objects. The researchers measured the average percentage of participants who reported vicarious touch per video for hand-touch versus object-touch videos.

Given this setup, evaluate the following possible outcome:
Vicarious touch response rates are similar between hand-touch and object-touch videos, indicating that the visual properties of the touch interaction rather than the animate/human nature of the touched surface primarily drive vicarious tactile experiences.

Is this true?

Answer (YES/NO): NO